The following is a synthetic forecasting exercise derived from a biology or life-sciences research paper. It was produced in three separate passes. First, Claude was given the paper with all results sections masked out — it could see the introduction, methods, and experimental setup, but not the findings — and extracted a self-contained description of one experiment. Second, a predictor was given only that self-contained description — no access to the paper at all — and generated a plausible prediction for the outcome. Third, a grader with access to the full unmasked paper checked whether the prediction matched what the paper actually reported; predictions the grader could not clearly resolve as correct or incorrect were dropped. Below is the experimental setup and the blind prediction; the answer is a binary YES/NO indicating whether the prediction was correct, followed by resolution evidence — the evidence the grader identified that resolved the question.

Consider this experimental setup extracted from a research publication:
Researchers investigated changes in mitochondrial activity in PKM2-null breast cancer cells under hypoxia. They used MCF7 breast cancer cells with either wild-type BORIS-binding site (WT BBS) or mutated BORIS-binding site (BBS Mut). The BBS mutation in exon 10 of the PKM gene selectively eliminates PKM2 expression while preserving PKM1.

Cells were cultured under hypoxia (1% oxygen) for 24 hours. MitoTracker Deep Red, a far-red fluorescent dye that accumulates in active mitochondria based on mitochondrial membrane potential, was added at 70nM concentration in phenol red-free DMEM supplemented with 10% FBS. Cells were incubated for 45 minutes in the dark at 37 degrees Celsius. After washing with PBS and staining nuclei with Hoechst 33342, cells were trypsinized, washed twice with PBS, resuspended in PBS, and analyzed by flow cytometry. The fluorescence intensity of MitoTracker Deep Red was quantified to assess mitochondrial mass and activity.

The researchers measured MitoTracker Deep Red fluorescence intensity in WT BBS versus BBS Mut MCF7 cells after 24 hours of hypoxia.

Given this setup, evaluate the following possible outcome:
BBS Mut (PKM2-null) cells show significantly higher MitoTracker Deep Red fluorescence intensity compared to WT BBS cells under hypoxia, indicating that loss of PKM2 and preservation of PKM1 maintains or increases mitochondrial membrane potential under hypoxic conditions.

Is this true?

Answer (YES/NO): YES